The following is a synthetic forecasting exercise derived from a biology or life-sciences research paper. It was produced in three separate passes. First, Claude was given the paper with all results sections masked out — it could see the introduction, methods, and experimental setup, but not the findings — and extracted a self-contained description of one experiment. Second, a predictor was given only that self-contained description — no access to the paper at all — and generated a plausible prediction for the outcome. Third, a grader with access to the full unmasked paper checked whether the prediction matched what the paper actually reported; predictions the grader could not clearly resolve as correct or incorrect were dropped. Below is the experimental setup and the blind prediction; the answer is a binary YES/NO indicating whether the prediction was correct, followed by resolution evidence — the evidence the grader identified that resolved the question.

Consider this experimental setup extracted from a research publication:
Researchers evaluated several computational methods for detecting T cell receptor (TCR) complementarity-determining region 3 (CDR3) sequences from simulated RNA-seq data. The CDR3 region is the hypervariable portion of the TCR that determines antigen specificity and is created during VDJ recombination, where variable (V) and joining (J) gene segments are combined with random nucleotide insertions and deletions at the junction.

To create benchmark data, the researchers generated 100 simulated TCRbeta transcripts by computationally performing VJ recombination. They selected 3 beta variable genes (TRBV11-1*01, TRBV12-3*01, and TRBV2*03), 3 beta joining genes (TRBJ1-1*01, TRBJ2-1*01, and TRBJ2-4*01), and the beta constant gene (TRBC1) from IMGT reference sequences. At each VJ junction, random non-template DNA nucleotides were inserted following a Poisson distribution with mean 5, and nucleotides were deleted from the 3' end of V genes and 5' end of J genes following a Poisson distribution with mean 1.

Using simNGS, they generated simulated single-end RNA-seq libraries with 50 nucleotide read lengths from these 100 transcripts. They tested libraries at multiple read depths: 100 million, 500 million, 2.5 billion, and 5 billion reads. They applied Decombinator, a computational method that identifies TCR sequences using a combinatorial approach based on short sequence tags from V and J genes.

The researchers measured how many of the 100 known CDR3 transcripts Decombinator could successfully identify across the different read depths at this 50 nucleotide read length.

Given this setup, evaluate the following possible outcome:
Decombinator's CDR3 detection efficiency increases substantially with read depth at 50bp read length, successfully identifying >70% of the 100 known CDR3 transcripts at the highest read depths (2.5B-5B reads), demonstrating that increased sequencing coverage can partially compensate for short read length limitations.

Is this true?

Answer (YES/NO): NO